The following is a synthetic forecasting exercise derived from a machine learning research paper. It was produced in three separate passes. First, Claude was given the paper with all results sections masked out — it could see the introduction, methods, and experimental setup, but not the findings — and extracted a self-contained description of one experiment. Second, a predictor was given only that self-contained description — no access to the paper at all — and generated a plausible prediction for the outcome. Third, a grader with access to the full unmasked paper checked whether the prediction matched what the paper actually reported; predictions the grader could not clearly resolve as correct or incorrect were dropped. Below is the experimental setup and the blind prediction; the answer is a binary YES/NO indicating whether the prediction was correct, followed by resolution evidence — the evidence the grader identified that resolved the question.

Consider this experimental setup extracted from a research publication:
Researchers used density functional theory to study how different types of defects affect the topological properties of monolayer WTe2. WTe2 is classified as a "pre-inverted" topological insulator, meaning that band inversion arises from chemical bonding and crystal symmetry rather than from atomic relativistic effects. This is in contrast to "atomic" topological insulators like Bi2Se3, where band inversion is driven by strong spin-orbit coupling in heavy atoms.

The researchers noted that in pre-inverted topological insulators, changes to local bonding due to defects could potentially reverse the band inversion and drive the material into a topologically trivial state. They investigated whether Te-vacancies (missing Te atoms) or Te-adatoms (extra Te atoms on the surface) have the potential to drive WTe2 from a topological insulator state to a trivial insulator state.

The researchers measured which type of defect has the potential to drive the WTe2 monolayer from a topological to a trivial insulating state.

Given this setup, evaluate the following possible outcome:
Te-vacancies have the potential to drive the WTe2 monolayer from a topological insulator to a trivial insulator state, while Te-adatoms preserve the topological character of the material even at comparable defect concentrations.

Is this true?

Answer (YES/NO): YES